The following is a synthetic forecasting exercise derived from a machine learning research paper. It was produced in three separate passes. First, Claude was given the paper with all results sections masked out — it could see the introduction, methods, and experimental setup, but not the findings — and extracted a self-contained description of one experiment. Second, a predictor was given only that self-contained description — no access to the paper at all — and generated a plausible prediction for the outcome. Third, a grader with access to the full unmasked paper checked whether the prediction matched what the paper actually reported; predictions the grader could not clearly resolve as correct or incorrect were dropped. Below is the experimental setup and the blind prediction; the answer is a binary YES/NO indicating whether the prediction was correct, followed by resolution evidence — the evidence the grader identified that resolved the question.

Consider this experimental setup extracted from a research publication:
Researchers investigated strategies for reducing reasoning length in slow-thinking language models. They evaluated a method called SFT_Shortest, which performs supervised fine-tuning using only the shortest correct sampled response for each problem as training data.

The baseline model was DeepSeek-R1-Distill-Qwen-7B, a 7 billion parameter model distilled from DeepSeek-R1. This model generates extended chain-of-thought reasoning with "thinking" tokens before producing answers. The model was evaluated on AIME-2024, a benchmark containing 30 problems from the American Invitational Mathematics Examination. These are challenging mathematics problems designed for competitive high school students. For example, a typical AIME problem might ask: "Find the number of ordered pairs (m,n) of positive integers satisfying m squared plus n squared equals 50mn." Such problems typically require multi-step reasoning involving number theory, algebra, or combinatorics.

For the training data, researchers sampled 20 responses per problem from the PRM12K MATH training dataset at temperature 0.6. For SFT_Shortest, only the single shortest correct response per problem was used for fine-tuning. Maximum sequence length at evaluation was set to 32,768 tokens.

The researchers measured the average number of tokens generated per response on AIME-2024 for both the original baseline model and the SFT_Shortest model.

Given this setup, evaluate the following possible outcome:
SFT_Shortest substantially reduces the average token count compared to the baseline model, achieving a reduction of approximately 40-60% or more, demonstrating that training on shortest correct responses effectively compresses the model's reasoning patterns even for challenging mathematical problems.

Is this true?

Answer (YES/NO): NO